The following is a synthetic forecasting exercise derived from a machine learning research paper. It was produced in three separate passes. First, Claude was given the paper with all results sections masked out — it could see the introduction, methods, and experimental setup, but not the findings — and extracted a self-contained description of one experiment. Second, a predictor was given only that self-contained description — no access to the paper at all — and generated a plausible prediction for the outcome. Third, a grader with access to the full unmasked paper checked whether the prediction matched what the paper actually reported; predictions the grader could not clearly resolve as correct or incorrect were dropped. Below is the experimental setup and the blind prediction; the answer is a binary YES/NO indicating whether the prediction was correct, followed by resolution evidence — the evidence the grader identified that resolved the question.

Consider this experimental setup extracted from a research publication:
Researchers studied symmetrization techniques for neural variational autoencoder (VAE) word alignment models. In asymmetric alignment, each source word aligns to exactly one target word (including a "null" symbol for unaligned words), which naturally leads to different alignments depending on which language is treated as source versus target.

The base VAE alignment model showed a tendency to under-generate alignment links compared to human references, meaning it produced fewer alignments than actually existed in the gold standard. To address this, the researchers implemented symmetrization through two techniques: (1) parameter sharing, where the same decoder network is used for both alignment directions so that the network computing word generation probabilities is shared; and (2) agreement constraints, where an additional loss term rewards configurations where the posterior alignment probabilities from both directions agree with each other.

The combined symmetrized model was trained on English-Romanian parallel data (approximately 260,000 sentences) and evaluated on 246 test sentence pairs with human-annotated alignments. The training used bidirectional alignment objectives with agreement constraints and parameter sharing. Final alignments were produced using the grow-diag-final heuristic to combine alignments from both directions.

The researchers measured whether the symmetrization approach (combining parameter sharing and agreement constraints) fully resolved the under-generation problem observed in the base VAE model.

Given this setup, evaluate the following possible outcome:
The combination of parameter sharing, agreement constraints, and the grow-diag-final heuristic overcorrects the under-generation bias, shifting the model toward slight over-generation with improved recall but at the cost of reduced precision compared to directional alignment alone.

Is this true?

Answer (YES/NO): NO